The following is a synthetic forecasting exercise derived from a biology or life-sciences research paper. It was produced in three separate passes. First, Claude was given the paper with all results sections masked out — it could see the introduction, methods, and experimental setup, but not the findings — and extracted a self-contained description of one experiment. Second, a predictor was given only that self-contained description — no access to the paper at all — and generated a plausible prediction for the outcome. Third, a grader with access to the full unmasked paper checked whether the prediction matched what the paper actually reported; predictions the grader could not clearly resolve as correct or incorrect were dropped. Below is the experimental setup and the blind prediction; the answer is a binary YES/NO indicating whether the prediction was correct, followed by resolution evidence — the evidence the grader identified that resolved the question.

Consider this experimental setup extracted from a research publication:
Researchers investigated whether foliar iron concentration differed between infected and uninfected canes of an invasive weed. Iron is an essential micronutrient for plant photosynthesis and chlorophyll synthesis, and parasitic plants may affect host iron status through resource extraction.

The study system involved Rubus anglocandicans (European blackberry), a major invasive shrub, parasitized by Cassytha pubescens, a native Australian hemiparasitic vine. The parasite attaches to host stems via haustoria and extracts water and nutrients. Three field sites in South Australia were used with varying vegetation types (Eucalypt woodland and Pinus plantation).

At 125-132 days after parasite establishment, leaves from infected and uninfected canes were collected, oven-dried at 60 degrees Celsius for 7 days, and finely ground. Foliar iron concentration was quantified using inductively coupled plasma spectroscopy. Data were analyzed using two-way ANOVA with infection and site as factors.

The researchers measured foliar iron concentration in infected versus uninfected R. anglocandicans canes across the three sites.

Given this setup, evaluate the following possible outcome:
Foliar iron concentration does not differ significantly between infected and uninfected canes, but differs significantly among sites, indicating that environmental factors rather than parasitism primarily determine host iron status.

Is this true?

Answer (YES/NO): NO